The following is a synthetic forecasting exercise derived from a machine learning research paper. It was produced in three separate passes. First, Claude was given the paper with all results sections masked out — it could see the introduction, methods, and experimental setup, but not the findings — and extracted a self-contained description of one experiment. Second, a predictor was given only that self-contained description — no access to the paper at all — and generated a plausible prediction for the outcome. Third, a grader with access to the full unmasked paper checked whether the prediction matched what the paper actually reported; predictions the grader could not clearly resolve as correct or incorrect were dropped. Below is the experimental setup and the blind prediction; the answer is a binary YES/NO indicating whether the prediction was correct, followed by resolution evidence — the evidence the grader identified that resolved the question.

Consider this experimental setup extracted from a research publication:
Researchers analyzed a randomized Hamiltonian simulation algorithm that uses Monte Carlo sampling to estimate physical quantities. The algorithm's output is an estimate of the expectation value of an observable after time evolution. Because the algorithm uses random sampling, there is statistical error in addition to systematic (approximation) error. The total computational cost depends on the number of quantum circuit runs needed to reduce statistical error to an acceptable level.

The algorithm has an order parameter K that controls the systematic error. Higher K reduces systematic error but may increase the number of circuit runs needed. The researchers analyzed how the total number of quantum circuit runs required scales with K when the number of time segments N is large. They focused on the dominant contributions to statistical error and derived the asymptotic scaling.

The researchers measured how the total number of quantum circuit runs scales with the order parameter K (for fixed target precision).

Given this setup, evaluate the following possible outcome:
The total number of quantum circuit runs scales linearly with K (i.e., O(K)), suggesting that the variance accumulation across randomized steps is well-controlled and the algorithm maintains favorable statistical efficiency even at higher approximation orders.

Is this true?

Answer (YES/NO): NO